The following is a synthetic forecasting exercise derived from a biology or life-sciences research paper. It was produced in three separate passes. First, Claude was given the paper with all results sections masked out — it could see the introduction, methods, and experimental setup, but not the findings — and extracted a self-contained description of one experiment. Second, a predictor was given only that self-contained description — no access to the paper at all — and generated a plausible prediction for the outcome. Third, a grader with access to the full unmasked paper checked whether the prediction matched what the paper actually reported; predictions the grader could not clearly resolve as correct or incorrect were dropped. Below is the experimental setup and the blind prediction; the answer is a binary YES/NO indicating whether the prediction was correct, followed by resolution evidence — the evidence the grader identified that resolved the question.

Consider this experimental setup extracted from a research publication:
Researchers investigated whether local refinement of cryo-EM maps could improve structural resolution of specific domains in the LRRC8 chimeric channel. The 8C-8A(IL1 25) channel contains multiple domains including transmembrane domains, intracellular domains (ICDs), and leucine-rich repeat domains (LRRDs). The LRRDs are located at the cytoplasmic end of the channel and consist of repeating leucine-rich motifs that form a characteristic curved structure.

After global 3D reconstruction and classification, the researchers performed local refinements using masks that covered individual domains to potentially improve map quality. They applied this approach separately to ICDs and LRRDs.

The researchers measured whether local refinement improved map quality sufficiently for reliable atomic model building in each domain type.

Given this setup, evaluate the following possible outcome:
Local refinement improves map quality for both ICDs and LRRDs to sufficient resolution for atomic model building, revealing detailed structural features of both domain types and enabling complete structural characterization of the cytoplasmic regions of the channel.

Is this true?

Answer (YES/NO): NO